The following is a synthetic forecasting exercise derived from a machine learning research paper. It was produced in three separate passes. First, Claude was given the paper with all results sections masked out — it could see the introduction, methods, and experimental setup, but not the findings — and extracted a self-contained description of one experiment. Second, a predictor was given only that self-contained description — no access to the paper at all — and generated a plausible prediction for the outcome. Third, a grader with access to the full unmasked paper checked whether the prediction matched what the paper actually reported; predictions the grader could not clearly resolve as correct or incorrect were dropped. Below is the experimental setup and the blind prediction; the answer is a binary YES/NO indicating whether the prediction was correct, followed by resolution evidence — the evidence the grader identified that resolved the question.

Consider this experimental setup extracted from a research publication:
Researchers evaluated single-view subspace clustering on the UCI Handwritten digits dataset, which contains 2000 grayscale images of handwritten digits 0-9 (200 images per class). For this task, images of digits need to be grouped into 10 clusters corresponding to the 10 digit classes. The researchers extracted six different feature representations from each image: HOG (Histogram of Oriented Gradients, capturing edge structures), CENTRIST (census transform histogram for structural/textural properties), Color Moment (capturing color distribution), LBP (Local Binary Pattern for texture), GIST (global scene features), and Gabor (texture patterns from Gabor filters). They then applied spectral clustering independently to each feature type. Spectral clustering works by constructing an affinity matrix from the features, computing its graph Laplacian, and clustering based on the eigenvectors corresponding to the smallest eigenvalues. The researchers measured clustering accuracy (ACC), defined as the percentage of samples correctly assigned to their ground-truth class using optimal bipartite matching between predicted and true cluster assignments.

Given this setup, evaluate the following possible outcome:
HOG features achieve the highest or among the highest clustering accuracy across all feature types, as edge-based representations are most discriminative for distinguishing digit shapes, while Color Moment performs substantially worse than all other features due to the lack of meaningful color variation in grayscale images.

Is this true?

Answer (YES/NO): NO